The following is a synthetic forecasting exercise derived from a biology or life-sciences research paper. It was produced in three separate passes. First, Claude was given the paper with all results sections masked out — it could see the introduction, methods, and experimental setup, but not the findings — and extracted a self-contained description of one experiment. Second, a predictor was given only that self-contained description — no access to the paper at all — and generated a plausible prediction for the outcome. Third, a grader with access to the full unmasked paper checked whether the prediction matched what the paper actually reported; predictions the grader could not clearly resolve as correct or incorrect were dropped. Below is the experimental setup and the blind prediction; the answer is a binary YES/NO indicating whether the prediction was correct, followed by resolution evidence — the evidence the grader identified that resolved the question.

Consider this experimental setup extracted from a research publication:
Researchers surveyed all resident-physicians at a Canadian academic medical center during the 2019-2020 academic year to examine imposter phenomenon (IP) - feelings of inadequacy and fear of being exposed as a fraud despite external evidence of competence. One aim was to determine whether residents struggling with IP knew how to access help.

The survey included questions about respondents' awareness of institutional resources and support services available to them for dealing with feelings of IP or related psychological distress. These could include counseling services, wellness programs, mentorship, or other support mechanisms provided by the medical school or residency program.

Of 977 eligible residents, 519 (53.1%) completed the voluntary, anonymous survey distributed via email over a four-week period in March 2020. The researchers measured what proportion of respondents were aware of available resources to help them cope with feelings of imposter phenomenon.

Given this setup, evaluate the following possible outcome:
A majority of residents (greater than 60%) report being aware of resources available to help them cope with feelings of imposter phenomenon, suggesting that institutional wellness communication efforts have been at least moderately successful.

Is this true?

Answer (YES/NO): NO